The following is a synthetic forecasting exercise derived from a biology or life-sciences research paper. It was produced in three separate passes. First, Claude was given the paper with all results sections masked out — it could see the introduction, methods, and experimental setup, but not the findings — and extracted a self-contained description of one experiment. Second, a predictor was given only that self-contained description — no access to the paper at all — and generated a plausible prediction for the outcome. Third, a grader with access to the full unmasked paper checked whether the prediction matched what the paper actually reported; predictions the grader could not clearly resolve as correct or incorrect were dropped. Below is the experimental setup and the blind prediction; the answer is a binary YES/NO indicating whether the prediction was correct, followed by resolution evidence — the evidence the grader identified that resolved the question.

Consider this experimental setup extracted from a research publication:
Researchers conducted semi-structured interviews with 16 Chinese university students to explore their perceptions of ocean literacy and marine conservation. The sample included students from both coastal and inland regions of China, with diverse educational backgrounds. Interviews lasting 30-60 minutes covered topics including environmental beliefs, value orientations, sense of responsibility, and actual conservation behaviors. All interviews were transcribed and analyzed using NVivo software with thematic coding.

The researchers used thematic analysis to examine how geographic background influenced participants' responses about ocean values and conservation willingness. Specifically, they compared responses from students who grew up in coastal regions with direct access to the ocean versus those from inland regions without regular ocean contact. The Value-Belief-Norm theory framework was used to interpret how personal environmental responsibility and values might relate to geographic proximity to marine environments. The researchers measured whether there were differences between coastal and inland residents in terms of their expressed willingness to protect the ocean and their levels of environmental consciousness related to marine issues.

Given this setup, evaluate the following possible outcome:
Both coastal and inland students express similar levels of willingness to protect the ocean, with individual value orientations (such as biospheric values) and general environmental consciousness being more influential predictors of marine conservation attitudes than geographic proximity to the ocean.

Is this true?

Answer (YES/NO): NO